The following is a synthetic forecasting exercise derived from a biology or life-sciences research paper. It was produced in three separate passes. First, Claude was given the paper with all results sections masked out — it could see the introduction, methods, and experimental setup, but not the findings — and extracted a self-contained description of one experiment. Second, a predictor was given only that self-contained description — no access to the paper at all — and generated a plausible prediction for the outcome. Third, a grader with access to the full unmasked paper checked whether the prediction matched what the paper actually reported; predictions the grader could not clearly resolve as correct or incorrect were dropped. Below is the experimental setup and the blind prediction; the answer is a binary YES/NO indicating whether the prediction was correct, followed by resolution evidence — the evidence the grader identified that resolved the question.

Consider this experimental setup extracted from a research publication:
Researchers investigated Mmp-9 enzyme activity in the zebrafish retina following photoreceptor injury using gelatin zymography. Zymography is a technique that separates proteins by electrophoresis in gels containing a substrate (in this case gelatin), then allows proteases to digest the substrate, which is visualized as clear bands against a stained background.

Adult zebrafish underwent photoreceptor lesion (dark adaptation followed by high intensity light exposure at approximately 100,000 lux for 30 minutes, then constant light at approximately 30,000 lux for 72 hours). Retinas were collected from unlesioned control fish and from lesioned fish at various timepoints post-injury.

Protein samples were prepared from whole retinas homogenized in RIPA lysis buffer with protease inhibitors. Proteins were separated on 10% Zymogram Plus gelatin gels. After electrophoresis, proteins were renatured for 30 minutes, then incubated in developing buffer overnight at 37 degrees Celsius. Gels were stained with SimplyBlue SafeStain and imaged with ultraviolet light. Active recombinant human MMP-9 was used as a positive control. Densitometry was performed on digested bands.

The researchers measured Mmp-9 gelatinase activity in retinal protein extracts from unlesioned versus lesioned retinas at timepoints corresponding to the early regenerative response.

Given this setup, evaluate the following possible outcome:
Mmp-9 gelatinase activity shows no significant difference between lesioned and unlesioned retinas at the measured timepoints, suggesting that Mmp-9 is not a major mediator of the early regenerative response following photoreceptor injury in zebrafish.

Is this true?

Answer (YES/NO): NO